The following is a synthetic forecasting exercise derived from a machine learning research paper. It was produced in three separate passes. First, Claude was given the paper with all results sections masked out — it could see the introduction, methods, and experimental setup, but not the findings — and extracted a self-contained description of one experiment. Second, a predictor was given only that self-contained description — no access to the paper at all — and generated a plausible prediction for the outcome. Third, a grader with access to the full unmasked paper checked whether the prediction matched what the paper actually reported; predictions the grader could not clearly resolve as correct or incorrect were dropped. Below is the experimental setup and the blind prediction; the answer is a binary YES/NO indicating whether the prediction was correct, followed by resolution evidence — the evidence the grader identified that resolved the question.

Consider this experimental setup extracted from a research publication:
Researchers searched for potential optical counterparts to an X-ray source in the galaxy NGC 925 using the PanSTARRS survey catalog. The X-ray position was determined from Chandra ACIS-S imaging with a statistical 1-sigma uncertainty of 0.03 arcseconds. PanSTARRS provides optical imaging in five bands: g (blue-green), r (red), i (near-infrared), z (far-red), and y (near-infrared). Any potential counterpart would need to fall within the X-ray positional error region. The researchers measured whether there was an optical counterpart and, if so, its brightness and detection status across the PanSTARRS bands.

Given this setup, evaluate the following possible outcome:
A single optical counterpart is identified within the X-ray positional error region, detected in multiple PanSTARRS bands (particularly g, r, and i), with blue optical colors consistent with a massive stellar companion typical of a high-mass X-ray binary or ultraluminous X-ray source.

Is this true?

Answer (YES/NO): NO